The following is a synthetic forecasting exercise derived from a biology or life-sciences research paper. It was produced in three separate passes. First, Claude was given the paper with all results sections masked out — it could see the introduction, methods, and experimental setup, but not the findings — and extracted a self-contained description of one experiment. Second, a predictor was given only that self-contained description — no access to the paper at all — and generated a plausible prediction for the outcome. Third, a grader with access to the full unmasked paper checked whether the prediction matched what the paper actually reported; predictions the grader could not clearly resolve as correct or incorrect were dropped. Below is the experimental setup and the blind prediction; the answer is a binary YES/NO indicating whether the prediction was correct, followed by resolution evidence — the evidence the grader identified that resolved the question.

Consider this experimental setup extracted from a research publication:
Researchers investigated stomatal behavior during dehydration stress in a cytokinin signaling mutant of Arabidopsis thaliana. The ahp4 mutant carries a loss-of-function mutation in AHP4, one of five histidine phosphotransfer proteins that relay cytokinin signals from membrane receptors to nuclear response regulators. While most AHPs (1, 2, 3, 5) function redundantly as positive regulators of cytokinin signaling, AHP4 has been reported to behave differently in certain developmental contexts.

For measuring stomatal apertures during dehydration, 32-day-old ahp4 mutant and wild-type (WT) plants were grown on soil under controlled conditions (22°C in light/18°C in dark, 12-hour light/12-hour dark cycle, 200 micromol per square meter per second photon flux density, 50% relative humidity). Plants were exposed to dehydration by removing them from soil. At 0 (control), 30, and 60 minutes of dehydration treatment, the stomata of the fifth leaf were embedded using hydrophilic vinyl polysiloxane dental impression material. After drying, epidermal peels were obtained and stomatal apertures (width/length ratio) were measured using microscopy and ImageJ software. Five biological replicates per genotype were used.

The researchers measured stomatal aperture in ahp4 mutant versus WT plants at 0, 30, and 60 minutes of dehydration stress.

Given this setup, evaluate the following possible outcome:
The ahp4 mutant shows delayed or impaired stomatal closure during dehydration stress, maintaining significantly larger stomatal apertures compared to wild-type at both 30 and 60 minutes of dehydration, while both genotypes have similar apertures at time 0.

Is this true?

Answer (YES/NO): NO